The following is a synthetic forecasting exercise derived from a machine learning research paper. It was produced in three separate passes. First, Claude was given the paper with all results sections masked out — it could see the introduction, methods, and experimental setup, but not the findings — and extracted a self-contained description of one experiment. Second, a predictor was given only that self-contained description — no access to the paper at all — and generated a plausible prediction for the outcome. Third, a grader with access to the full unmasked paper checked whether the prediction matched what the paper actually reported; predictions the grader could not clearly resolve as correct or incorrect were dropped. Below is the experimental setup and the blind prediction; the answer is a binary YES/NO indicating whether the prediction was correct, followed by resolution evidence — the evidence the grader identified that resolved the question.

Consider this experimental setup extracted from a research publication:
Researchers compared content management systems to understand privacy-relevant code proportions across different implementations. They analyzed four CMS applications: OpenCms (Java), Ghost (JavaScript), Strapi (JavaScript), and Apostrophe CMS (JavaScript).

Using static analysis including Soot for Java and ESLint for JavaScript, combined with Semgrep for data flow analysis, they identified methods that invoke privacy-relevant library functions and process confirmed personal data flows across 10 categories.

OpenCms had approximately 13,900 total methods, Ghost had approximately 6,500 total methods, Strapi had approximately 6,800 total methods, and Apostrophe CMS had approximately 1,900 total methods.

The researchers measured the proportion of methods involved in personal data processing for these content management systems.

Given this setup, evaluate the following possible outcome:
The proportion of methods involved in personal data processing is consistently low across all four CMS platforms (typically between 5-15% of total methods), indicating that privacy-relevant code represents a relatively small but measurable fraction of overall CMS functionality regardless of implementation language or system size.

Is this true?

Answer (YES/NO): NO